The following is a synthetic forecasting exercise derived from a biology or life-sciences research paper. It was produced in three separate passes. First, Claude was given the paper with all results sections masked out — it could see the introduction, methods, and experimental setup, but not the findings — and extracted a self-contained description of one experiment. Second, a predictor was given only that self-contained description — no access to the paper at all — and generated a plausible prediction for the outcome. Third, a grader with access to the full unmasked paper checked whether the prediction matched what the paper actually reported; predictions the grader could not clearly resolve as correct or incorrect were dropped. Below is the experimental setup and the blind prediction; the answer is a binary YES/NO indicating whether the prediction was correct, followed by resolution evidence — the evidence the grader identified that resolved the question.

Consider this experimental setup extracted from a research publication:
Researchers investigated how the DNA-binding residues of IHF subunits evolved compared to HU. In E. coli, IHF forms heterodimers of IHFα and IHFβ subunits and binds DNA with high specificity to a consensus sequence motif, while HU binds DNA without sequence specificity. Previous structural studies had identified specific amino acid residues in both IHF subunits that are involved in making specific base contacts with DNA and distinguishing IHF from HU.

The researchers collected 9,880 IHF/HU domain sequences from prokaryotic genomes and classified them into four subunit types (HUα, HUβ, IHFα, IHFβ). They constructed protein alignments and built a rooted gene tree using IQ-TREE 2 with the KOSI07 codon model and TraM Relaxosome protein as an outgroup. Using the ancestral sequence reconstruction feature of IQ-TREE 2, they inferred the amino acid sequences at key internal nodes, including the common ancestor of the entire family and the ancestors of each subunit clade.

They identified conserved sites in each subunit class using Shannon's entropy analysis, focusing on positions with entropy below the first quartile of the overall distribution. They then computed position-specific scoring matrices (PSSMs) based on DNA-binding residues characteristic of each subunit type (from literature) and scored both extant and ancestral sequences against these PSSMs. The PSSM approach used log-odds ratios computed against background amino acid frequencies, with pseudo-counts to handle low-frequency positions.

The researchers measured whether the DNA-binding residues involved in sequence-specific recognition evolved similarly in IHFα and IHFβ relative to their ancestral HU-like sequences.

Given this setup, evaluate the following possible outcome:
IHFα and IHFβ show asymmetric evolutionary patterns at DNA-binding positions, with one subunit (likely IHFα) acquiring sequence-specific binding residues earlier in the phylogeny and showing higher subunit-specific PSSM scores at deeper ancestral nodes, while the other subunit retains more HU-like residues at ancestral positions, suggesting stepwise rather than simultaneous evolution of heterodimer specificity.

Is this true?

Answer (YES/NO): YES